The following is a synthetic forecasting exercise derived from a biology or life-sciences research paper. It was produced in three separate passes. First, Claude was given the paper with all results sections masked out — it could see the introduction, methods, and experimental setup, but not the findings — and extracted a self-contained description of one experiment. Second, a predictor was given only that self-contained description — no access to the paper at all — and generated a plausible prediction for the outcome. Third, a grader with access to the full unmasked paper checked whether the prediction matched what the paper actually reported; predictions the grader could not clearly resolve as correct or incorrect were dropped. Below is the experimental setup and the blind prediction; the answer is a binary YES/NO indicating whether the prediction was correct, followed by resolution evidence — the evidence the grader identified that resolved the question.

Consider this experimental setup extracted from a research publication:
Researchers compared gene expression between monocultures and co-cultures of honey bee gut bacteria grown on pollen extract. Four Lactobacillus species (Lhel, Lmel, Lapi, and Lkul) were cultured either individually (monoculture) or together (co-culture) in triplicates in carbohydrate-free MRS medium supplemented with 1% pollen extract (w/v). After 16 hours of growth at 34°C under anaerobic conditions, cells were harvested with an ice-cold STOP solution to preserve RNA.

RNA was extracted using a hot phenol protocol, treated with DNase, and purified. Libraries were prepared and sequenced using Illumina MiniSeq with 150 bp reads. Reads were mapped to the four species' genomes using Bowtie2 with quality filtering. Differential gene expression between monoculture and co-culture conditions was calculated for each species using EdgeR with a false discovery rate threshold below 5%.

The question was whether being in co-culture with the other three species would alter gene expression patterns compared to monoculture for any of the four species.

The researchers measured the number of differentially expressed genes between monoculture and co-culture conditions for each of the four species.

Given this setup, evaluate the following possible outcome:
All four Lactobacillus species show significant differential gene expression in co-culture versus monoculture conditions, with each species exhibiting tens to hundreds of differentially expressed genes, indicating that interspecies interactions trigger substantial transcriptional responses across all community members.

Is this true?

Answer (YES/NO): NO